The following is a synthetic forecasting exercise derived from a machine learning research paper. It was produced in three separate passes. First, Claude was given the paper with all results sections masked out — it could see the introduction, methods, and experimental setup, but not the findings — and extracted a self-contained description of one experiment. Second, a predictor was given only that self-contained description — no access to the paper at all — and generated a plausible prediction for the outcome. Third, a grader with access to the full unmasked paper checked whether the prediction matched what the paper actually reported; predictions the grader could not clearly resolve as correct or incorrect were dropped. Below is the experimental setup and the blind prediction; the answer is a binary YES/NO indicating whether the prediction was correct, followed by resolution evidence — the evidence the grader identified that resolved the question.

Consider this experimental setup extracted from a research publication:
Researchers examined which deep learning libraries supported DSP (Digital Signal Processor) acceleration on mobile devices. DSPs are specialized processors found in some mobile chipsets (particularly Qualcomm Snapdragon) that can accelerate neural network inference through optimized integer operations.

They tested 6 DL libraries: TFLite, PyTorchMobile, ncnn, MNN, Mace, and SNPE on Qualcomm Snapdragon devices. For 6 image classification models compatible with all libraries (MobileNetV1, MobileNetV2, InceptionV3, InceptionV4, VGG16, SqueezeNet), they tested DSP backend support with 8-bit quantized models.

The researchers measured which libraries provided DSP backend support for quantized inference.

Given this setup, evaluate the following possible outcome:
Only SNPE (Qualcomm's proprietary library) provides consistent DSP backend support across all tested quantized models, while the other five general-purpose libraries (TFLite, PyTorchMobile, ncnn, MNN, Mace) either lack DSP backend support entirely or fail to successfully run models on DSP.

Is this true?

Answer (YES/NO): NO